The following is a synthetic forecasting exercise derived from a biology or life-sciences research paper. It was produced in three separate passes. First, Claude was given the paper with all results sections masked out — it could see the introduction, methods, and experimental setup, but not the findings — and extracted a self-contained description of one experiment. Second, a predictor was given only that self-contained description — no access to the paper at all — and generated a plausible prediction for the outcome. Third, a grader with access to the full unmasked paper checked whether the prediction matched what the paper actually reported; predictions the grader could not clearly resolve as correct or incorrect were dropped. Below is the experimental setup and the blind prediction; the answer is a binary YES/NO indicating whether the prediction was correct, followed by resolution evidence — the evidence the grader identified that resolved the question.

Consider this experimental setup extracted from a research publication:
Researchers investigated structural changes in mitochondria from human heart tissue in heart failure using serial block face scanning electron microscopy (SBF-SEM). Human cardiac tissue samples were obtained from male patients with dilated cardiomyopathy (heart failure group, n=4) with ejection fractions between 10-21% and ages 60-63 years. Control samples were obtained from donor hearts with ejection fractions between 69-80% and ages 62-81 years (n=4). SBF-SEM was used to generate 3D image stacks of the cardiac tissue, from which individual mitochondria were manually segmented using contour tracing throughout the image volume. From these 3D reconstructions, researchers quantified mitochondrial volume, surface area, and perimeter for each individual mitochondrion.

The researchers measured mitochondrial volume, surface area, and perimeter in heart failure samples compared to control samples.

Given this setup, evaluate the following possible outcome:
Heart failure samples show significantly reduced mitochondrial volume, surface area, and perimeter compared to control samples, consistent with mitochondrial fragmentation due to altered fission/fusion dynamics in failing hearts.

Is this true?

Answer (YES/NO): NO